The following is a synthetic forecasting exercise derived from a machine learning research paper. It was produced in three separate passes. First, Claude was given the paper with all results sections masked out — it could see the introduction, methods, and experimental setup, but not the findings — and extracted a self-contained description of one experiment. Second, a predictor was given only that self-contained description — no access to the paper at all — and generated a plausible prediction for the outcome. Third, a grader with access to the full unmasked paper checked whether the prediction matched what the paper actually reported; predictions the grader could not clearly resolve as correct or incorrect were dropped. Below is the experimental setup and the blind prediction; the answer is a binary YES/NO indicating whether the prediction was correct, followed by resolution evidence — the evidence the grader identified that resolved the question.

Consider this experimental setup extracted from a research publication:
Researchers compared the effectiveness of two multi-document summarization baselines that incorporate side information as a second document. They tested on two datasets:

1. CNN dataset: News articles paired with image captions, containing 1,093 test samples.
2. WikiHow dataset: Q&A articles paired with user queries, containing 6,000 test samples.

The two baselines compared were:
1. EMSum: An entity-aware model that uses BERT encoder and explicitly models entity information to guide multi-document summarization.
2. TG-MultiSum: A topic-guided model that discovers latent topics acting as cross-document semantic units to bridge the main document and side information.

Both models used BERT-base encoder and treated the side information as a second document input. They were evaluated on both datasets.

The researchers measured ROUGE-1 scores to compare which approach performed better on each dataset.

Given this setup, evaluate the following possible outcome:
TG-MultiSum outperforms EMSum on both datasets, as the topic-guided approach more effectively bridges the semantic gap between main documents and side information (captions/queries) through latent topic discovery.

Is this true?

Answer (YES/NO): YES